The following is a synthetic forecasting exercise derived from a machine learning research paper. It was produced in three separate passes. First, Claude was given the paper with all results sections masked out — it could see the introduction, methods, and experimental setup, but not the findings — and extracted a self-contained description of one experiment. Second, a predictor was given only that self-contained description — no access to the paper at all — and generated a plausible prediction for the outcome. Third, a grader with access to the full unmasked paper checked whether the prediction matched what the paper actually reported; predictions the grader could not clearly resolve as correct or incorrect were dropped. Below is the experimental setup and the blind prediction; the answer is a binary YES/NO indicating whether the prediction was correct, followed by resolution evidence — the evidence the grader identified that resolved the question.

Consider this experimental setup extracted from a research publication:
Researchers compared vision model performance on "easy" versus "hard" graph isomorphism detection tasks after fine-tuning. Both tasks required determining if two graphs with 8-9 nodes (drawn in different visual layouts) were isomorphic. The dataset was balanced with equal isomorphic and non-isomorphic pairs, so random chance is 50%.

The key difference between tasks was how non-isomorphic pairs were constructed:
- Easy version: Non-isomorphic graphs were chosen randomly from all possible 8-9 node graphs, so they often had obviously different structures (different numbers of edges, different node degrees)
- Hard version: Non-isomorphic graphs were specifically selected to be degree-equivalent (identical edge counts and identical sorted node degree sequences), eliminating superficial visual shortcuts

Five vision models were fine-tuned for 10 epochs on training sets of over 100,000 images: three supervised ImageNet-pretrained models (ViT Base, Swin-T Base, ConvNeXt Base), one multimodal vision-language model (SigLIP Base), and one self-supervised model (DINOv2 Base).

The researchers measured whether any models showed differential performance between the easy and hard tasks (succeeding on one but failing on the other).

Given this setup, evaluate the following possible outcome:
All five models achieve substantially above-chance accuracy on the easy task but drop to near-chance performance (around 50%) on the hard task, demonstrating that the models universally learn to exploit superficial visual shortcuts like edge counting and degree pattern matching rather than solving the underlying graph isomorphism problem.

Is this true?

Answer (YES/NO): NO